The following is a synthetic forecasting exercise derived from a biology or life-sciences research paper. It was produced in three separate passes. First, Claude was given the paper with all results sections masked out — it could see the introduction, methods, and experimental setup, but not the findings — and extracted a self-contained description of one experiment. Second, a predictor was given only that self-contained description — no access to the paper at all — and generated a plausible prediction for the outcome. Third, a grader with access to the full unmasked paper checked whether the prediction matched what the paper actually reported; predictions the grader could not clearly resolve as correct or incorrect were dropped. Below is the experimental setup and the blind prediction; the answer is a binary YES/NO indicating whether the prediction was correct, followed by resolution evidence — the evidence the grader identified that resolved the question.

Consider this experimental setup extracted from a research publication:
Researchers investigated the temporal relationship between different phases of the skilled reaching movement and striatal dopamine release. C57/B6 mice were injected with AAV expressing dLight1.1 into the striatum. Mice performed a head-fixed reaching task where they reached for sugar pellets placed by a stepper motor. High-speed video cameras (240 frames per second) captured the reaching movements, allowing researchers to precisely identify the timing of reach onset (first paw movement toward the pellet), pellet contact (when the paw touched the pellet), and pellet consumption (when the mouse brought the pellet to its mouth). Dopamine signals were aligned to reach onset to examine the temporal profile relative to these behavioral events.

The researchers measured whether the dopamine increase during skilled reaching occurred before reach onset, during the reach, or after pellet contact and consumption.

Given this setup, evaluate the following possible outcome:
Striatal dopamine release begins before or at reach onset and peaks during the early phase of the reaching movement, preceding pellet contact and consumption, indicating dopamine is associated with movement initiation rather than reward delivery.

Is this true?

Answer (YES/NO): NO